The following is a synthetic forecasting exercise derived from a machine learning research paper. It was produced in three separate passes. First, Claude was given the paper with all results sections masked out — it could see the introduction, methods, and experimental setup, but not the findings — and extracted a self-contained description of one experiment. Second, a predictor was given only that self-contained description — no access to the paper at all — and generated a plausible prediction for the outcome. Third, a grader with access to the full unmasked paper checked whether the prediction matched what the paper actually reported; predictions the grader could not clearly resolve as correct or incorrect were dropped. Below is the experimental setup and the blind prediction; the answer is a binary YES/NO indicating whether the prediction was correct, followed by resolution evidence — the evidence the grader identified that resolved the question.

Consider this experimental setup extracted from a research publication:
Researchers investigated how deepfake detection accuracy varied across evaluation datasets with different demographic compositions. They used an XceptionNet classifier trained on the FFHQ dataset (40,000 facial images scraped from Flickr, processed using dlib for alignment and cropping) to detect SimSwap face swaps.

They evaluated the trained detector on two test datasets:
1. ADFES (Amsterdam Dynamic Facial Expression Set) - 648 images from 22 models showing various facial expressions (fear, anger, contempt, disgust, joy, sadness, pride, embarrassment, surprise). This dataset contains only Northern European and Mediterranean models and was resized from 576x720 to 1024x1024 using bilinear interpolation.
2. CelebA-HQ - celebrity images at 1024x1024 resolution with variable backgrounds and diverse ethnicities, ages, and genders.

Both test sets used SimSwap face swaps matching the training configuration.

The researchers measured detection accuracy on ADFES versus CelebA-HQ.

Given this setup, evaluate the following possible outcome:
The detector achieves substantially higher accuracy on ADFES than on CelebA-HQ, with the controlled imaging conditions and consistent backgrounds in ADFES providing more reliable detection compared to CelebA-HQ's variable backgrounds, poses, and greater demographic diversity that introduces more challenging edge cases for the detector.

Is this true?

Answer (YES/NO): YES